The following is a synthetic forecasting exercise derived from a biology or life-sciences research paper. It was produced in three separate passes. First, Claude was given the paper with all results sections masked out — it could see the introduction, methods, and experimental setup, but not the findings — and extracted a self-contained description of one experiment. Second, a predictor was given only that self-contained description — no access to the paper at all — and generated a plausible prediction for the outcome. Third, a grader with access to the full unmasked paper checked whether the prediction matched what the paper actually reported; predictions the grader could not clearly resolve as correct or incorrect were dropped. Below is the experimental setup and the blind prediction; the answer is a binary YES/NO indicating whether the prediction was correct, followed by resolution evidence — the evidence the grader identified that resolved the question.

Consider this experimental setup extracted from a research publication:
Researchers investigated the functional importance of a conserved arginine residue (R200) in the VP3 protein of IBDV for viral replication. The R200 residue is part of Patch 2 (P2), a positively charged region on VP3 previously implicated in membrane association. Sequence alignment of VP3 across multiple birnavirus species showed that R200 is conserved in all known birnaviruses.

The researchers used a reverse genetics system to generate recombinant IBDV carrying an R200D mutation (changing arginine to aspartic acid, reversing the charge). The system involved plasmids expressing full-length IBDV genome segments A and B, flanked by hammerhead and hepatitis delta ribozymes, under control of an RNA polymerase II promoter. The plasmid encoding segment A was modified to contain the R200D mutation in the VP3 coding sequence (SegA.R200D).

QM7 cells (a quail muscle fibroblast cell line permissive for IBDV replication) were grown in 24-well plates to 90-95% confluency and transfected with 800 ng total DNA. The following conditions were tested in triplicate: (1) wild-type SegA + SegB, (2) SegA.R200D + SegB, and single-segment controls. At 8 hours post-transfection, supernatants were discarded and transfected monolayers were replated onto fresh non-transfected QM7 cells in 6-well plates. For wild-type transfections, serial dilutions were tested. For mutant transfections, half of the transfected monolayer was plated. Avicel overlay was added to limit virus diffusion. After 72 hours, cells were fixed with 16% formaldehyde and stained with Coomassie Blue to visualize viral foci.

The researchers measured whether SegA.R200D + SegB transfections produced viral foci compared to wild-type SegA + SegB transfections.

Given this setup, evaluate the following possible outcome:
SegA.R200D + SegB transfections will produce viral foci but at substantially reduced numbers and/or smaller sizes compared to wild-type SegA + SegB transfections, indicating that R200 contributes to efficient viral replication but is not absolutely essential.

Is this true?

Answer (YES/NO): NO